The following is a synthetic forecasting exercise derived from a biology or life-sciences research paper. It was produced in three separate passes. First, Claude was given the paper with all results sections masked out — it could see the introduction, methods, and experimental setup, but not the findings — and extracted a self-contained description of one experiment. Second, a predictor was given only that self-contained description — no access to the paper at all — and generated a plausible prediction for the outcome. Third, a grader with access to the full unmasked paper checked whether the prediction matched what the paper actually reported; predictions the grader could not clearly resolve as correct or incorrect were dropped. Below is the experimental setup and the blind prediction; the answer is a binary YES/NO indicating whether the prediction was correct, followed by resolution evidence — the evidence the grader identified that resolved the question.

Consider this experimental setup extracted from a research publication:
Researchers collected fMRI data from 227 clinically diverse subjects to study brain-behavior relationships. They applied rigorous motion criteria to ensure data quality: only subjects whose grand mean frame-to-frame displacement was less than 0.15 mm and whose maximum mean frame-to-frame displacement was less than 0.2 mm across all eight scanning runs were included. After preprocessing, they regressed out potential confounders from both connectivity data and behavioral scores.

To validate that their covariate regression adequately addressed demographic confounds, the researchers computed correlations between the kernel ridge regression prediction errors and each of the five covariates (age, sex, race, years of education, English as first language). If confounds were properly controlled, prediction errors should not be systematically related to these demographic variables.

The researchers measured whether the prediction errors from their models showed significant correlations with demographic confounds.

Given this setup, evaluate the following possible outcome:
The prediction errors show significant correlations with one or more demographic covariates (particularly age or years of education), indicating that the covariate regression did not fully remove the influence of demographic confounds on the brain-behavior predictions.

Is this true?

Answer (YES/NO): NO